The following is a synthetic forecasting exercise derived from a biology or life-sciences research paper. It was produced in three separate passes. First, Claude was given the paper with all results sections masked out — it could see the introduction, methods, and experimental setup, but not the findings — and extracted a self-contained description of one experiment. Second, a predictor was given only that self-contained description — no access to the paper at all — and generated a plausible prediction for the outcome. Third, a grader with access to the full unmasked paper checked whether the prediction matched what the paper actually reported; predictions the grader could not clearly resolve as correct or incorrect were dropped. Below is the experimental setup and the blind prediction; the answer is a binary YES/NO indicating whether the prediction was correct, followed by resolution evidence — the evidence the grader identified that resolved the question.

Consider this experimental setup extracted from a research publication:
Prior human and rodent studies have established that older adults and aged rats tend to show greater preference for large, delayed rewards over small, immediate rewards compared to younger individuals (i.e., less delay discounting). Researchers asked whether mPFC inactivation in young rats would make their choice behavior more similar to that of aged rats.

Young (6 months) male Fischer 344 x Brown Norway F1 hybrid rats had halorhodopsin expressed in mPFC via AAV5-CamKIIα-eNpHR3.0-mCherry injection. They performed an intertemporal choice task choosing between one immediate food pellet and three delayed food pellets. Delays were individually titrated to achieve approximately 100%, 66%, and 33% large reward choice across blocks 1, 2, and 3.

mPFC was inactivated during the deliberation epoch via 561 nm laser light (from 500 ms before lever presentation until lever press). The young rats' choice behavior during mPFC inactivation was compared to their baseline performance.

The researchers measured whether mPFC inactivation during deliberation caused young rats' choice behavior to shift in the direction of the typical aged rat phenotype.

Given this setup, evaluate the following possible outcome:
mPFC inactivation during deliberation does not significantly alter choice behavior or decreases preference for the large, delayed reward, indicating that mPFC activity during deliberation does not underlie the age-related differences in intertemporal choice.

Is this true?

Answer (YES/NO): NO